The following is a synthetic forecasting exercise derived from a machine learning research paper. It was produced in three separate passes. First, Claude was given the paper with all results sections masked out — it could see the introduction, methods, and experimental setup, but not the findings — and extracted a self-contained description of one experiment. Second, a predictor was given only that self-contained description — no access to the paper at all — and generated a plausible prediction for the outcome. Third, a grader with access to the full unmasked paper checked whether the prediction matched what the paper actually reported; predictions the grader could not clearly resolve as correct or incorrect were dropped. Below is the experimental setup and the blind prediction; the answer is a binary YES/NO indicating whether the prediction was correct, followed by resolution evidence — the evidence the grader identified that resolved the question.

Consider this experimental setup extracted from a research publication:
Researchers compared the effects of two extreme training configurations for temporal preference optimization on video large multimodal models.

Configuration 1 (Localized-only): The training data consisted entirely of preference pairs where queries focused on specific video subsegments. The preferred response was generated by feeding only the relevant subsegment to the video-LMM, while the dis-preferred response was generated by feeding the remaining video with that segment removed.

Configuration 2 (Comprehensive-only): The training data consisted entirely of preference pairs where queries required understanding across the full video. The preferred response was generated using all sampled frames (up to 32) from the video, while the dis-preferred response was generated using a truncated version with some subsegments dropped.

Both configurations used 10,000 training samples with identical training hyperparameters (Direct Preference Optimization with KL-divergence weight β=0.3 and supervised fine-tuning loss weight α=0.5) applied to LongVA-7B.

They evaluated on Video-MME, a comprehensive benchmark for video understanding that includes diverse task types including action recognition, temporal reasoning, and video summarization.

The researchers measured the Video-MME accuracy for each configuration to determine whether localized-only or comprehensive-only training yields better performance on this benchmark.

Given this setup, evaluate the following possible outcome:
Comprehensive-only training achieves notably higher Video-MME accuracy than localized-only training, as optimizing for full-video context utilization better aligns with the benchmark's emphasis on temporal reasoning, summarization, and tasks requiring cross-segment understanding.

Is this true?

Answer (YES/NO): NO